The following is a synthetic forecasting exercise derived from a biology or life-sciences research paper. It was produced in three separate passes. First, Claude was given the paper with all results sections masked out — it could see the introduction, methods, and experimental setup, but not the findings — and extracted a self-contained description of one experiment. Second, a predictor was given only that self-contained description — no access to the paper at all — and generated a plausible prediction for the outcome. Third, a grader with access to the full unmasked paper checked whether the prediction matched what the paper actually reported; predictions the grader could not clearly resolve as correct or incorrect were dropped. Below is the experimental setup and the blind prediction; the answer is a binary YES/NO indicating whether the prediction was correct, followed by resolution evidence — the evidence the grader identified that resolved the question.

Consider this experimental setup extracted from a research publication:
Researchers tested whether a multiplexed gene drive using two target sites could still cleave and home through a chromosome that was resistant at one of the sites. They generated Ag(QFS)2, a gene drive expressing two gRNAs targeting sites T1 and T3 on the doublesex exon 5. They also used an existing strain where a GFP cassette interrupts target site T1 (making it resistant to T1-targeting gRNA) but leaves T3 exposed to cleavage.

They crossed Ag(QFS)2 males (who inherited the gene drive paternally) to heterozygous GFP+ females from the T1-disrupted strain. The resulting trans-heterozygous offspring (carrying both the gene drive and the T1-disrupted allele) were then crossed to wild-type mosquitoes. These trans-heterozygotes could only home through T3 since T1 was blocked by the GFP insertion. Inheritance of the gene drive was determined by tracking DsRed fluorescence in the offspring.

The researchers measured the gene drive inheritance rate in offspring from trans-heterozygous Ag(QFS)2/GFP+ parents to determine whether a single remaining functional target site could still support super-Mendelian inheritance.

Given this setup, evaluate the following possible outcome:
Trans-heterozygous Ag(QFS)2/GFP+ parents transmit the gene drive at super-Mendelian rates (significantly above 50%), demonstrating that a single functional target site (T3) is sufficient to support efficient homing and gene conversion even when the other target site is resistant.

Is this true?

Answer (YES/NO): YES